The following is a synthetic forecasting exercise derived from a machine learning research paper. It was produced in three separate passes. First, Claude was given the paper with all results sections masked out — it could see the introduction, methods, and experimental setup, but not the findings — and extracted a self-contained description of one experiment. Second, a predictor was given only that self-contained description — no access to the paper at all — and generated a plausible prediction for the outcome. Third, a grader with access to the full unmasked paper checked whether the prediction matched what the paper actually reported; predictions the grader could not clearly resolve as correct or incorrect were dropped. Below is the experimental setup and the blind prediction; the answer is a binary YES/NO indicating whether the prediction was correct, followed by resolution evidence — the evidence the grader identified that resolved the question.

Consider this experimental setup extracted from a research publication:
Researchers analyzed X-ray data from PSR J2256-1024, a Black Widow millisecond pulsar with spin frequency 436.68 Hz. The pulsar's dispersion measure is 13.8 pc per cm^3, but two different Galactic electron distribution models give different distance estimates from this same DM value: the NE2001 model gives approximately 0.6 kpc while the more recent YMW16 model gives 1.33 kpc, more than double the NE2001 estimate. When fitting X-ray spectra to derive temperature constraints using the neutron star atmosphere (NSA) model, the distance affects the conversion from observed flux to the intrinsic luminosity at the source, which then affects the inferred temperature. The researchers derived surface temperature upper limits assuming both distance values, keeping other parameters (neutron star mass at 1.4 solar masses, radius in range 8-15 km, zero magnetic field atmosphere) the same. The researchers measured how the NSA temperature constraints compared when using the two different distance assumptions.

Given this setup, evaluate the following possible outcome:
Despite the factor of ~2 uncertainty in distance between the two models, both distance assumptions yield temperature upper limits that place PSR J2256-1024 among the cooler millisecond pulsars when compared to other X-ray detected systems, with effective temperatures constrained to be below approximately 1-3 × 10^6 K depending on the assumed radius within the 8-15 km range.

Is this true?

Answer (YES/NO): NO